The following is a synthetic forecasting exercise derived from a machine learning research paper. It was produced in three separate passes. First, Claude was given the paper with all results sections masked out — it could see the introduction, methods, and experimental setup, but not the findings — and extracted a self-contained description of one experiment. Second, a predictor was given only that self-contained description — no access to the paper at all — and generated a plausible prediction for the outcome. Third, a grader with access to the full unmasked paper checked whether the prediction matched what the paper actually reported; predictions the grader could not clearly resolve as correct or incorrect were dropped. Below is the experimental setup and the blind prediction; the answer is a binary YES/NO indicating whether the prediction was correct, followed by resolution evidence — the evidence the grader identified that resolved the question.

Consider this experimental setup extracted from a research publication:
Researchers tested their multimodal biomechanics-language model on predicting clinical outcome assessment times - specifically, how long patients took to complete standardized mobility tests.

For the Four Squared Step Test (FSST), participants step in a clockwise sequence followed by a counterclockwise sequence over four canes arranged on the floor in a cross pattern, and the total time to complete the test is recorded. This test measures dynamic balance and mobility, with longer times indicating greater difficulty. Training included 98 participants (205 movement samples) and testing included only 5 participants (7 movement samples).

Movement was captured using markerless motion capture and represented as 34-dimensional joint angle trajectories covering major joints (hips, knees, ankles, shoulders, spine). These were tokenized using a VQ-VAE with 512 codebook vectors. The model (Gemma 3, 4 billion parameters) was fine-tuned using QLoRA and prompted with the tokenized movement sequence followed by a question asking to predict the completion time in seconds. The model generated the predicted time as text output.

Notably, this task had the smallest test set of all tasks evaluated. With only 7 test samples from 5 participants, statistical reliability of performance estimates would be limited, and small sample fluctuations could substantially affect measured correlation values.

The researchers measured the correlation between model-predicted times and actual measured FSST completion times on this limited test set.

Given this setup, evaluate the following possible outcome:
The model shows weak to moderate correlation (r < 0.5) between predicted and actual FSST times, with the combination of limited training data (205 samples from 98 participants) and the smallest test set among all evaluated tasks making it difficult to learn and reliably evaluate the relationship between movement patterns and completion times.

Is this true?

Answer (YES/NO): NO